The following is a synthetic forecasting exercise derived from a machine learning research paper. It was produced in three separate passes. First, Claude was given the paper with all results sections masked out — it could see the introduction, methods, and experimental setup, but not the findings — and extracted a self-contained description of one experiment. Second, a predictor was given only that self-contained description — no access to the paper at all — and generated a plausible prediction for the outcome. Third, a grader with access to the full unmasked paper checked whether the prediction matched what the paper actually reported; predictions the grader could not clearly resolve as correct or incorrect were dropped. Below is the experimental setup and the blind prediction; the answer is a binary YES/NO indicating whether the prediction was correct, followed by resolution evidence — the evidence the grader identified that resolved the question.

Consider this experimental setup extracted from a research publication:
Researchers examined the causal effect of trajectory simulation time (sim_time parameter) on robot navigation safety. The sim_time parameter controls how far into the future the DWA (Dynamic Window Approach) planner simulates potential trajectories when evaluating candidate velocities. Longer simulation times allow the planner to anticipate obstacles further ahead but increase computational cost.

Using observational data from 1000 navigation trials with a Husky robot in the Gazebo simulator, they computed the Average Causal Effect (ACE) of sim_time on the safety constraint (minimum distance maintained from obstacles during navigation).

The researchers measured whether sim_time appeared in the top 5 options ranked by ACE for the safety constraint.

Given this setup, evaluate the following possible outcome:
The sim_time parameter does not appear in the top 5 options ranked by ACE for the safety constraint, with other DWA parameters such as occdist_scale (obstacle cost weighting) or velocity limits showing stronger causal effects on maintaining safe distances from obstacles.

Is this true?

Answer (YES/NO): NO